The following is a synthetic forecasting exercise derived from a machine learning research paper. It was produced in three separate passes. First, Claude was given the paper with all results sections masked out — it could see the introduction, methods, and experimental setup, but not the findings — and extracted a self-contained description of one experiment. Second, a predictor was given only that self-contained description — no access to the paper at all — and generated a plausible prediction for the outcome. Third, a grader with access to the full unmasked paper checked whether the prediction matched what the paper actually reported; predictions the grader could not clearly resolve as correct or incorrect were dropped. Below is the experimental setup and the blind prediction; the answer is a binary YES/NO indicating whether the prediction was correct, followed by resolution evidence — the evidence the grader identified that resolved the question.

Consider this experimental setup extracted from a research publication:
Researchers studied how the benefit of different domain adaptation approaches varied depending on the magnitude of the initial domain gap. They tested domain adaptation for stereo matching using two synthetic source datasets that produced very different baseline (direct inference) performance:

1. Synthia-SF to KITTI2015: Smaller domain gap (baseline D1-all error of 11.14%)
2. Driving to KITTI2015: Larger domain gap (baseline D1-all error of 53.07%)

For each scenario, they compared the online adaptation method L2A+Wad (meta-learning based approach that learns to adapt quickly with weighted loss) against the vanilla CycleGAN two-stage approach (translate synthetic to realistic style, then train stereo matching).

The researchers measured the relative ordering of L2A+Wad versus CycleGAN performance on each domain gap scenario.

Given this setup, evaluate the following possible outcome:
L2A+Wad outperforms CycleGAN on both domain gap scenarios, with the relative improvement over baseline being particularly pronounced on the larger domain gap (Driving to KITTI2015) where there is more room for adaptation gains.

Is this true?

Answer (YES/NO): YES